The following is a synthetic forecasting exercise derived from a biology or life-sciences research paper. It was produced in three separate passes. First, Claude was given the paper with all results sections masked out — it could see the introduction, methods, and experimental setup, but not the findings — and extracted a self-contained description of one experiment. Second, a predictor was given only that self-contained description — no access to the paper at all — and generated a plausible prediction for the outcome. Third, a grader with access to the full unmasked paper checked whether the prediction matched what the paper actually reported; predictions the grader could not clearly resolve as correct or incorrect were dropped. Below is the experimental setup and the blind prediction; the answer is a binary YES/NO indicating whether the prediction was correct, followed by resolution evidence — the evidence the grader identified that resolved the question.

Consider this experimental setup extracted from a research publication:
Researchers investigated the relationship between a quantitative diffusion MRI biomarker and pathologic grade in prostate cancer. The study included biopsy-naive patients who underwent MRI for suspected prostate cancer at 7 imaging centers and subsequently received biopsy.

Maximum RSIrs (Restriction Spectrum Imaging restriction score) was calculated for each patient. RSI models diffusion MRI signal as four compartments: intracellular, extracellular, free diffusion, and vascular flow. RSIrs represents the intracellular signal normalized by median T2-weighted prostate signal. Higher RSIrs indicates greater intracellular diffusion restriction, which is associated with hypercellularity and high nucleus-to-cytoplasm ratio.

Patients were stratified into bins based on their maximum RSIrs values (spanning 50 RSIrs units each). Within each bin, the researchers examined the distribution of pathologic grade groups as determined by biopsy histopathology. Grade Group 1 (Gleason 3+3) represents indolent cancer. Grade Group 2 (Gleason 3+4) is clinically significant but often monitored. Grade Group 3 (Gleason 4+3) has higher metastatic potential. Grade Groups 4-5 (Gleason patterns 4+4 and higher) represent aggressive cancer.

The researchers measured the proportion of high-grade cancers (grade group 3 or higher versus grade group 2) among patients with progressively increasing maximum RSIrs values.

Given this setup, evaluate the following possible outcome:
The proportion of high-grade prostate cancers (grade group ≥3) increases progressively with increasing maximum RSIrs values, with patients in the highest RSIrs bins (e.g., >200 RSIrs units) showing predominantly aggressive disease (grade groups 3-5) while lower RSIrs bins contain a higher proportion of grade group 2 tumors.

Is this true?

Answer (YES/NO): YES